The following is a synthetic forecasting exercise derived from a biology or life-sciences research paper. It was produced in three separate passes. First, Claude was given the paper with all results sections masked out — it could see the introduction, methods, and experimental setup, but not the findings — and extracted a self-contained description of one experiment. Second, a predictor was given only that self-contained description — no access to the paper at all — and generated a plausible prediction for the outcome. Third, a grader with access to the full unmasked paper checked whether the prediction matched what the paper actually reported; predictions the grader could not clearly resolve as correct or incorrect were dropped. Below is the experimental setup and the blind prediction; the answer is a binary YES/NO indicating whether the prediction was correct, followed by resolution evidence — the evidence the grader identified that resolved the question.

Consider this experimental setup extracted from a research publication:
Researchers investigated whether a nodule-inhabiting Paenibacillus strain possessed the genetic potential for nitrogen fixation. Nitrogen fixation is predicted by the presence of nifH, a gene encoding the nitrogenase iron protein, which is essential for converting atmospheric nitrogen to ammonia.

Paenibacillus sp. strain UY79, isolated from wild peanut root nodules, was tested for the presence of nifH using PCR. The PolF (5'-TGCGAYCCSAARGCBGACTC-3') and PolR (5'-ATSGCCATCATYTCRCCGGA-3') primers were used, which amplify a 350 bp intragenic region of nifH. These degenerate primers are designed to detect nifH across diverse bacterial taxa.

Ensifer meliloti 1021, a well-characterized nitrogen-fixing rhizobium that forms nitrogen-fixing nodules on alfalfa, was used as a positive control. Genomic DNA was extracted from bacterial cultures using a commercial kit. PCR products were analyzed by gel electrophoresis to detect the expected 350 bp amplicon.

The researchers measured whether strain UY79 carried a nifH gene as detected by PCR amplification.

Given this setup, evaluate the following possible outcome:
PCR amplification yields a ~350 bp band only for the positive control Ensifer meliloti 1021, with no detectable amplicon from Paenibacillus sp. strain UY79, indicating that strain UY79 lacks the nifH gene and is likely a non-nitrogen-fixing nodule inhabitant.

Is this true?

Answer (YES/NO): YES